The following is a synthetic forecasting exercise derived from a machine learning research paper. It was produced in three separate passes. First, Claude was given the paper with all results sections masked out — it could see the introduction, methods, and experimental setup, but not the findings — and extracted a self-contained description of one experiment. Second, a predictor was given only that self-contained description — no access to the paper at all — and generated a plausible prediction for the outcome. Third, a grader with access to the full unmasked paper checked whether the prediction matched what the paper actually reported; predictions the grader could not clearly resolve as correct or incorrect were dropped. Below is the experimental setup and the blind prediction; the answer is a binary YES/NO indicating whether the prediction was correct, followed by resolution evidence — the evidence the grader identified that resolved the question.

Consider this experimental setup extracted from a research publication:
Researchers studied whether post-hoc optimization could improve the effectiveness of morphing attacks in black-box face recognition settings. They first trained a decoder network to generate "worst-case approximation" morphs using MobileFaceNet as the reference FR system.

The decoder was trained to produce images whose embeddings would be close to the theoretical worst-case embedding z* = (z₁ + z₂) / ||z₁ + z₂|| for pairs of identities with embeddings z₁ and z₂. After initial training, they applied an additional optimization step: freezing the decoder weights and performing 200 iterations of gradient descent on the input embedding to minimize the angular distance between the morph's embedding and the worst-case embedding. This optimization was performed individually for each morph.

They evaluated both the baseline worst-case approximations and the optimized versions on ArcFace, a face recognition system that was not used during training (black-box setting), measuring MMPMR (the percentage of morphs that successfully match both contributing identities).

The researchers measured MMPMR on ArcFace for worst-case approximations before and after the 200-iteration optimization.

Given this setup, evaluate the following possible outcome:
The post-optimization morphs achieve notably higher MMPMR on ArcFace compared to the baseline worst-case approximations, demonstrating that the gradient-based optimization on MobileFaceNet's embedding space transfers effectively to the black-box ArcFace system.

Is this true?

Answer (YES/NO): NO